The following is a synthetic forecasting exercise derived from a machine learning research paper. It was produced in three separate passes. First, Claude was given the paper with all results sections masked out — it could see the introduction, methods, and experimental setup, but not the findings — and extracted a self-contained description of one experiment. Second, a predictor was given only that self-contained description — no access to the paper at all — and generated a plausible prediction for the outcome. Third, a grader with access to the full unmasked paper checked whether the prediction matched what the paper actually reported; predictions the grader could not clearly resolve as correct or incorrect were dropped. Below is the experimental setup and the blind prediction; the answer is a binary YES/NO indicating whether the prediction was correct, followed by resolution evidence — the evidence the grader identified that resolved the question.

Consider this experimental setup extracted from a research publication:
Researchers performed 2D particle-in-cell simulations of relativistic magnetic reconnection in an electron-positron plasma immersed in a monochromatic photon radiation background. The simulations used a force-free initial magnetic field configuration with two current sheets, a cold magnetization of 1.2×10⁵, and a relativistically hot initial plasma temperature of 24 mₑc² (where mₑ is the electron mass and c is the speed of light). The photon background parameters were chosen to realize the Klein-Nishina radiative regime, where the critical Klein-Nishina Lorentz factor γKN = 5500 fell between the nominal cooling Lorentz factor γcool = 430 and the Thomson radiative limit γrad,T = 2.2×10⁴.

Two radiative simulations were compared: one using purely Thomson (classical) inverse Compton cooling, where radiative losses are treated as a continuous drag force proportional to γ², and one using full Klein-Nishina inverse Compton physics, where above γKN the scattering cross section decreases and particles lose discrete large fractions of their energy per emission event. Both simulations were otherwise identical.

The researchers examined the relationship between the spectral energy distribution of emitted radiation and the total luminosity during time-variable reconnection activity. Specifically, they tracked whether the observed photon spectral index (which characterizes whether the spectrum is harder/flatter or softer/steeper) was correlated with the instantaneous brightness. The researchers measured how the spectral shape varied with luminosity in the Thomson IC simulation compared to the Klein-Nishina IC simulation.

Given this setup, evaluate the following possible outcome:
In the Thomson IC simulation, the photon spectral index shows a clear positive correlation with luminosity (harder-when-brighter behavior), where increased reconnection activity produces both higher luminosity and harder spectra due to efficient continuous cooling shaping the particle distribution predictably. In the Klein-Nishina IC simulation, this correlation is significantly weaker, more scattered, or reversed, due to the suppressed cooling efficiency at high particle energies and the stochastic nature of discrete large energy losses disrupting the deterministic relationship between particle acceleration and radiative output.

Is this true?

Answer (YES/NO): YES